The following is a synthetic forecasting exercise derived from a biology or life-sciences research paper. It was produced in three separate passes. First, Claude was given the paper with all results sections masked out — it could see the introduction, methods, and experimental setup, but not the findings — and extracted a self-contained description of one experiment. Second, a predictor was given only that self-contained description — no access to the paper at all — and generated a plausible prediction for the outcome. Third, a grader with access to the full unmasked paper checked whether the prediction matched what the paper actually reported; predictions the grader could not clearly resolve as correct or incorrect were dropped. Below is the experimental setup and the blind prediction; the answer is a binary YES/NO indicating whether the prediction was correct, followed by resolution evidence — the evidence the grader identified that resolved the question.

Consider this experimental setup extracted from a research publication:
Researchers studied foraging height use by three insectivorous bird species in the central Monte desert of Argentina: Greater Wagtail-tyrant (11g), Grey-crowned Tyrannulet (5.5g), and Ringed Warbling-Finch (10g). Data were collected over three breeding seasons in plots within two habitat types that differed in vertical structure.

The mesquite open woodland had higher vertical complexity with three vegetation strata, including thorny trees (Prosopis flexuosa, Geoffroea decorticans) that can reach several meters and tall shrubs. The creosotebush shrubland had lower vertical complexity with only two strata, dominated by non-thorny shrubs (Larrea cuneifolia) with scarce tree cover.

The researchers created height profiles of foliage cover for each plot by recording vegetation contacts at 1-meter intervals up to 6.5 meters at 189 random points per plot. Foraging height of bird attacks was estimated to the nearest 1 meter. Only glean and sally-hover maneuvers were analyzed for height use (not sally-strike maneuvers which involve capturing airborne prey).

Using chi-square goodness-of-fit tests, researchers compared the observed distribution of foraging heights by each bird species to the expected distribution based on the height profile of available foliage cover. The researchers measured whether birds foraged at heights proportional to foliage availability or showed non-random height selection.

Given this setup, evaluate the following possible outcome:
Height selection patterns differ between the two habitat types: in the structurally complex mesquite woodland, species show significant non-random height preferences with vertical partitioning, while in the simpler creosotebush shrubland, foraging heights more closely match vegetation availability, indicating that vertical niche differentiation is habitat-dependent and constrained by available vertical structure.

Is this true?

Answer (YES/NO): NO